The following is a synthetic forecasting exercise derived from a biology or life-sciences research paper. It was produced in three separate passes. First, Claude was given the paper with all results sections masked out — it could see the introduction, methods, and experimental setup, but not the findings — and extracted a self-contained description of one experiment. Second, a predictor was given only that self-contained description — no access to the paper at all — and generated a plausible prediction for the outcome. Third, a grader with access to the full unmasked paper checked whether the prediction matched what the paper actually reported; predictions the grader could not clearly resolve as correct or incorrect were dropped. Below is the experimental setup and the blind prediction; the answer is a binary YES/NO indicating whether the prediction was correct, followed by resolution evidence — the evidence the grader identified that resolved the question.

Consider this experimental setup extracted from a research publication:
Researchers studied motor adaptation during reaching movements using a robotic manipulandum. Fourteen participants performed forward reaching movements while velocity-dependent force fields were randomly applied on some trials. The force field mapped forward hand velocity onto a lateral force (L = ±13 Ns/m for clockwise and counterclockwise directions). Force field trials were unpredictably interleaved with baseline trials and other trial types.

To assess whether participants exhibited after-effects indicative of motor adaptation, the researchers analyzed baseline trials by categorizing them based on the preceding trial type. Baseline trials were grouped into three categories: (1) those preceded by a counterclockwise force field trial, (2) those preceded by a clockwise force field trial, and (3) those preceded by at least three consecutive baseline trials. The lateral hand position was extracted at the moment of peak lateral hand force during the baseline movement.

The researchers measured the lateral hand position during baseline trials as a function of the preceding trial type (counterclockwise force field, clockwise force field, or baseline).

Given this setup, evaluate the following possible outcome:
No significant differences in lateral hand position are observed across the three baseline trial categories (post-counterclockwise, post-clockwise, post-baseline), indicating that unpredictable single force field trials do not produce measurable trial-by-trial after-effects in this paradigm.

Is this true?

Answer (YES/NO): NO